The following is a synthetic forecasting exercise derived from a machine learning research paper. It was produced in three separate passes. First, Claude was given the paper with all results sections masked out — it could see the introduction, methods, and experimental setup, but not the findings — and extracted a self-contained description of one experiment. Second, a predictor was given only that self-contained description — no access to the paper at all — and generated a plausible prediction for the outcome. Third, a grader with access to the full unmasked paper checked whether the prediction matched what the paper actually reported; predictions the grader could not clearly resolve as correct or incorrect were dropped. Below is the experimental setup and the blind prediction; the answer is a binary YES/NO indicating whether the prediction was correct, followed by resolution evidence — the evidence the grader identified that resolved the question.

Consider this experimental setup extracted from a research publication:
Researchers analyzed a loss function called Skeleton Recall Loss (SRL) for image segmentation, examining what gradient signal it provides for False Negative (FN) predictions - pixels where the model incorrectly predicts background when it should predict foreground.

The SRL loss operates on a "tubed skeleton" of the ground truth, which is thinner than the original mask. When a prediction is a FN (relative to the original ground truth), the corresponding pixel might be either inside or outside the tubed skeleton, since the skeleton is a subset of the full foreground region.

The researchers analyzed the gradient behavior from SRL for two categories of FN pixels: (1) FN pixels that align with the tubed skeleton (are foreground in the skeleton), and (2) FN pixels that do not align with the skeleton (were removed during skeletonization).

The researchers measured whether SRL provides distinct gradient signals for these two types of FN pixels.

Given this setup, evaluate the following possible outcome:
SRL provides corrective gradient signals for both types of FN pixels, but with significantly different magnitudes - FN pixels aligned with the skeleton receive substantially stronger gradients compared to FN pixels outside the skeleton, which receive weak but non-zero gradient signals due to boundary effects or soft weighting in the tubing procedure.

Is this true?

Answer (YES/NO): NO